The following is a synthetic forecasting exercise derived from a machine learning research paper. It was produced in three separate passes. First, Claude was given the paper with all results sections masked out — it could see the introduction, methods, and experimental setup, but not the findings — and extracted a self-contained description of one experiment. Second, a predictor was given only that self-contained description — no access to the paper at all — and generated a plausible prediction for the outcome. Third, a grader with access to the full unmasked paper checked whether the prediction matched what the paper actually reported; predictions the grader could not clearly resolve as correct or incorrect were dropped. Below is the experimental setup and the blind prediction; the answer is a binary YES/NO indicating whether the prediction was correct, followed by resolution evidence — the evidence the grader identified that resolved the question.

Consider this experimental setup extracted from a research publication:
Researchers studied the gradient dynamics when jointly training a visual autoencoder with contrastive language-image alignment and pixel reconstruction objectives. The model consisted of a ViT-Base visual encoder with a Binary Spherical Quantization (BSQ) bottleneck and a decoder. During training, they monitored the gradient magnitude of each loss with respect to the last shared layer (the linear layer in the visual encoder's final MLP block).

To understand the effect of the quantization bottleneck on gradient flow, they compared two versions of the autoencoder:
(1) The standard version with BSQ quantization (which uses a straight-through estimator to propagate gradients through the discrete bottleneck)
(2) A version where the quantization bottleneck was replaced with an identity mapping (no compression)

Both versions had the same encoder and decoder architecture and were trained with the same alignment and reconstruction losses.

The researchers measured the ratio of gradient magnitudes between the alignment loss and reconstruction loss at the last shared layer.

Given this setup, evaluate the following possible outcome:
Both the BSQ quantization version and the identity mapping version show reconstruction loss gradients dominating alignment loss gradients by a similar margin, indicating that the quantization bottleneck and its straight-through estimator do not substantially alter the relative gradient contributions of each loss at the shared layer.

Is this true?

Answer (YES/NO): NO